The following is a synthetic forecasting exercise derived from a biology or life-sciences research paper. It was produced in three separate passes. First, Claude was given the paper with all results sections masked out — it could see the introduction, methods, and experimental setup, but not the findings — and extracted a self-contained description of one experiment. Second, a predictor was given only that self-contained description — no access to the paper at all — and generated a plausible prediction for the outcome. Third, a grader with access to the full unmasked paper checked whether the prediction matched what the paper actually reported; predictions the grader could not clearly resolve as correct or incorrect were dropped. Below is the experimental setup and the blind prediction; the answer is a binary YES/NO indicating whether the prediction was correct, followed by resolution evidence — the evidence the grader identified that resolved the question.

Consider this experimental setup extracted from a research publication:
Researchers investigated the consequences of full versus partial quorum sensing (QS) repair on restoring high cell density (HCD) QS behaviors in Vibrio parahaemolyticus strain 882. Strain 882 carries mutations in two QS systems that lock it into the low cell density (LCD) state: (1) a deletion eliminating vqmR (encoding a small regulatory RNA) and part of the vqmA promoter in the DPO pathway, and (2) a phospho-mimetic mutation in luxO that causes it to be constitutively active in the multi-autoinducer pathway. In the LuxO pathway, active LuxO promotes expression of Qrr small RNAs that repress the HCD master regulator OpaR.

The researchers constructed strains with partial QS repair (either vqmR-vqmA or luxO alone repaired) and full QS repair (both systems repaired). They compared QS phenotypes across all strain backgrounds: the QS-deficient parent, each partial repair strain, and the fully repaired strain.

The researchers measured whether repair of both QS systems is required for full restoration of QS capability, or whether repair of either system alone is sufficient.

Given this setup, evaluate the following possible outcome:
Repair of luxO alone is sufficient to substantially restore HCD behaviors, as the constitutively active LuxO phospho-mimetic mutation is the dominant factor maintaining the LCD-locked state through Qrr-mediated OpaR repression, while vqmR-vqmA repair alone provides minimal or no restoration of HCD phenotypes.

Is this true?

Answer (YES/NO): YES